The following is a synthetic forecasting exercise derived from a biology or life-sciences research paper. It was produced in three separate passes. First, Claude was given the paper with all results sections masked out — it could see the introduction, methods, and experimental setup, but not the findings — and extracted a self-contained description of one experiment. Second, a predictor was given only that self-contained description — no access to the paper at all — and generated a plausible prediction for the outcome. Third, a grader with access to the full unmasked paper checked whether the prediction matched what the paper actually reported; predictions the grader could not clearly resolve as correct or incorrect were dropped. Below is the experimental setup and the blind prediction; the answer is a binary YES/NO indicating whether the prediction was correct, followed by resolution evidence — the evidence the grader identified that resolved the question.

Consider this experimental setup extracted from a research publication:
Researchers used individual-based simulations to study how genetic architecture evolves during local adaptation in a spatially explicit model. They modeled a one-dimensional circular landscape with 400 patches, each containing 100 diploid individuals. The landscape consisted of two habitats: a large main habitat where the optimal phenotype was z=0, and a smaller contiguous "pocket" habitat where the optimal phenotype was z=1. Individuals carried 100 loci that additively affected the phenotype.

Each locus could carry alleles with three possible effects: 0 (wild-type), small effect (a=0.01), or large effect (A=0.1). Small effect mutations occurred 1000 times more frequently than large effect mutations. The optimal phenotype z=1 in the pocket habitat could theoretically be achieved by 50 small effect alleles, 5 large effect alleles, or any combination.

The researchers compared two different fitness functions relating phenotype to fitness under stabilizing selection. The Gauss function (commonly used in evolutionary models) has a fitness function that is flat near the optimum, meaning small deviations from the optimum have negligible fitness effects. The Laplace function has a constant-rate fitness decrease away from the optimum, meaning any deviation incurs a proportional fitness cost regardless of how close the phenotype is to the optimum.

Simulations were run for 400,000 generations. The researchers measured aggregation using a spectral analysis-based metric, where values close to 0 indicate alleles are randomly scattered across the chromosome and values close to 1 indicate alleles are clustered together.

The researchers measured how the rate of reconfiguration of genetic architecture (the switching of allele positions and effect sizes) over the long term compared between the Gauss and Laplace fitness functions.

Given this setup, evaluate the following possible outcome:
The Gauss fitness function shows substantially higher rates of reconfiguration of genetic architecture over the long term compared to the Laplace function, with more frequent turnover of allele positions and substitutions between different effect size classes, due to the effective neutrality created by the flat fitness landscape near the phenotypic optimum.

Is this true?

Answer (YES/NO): YES